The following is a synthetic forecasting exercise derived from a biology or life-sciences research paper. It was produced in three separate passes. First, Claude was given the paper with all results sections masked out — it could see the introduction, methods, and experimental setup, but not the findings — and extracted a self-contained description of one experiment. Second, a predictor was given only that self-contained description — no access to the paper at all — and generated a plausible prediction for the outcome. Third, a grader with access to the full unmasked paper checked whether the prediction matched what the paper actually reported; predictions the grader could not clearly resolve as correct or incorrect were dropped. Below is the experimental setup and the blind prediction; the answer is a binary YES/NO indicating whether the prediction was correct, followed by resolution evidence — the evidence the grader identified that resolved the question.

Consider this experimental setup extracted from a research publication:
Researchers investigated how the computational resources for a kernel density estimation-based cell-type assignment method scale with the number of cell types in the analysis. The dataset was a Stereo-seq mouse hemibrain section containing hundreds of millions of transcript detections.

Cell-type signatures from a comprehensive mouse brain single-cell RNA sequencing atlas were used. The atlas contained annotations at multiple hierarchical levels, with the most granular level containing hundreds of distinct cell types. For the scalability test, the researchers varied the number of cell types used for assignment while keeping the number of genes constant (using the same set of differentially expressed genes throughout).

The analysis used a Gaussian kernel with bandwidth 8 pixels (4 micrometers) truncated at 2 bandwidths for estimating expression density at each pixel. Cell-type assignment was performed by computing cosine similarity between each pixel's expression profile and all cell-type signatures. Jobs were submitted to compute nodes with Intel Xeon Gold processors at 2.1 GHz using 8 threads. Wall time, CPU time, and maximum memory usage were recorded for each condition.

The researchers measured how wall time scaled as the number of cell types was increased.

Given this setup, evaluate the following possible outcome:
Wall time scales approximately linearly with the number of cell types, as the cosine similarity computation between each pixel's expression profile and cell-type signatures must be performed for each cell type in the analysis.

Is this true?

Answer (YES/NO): YES